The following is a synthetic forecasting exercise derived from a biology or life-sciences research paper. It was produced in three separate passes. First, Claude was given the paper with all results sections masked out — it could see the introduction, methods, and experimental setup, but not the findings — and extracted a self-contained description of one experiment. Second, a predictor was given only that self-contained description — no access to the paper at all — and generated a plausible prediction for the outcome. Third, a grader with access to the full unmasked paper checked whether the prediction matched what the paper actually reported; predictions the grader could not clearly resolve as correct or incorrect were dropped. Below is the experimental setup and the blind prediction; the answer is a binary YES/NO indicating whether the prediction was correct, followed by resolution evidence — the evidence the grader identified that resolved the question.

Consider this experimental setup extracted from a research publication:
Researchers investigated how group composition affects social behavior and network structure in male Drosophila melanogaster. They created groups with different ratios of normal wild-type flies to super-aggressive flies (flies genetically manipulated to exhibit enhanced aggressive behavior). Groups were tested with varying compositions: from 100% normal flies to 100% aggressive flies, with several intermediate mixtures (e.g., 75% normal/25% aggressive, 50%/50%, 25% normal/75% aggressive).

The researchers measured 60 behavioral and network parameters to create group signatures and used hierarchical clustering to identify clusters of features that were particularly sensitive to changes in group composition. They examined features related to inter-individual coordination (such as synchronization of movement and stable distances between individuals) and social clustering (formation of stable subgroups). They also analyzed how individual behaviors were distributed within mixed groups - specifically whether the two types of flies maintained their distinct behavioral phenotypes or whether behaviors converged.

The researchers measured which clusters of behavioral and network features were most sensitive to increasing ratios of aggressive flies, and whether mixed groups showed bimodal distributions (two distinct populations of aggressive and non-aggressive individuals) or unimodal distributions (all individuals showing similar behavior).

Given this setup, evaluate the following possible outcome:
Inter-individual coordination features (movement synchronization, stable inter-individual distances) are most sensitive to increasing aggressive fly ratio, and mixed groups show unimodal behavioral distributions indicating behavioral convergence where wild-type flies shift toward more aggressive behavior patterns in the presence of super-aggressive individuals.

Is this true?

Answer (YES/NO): NO